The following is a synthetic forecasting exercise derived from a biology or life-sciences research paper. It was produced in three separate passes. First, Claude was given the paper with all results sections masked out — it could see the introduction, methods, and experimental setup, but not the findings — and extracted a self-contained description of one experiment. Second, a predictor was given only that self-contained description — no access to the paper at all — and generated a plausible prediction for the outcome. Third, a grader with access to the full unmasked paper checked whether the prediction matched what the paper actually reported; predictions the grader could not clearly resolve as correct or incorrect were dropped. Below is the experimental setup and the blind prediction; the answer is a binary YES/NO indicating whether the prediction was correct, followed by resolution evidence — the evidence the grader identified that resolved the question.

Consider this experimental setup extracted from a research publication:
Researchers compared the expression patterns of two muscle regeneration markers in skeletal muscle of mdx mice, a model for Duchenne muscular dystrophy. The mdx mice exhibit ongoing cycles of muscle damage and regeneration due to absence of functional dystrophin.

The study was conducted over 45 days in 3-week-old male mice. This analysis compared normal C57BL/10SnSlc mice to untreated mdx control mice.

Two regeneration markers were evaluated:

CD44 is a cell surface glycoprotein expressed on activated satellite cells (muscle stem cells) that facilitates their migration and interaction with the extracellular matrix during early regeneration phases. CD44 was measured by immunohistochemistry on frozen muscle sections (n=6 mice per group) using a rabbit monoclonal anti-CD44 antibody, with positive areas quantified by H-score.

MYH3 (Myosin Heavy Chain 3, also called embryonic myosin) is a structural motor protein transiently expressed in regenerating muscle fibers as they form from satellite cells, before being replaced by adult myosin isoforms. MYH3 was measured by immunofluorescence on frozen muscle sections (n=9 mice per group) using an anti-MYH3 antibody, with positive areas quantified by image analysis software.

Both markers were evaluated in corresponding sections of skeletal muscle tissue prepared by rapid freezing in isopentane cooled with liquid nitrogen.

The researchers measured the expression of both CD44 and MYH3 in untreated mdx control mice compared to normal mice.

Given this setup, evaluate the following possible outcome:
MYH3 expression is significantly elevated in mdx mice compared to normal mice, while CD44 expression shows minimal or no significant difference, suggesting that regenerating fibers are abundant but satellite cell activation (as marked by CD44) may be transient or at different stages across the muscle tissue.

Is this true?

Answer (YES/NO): NO